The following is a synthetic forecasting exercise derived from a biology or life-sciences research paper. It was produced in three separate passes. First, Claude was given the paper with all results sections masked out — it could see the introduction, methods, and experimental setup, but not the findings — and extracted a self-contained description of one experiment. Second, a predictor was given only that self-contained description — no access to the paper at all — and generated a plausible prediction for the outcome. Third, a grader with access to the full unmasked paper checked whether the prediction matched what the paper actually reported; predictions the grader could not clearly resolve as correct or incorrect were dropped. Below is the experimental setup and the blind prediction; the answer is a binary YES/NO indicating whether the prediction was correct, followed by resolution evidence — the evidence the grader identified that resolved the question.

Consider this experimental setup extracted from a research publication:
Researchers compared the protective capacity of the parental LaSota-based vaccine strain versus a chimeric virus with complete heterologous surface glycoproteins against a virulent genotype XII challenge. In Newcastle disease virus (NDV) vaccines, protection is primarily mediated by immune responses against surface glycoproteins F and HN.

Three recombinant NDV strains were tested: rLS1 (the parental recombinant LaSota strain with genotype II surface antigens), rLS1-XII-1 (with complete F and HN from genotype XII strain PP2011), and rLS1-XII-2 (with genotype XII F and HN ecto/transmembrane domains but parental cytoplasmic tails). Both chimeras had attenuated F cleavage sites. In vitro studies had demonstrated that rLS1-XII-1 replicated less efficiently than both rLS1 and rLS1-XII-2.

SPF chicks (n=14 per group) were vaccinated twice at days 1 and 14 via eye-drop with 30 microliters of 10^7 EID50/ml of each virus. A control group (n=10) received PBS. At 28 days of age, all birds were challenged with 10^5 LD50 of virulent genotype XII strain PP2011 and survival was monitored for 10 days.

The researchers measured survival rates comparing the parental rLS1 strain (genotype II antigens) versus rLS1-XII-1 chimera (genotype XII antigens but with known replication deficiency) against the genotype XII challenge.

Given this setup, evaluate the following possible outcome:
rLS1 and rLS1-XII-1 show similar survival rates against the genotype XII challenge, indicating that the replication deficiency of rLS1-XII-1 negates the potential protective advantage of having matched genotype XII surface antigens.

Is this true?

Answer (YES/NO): NO